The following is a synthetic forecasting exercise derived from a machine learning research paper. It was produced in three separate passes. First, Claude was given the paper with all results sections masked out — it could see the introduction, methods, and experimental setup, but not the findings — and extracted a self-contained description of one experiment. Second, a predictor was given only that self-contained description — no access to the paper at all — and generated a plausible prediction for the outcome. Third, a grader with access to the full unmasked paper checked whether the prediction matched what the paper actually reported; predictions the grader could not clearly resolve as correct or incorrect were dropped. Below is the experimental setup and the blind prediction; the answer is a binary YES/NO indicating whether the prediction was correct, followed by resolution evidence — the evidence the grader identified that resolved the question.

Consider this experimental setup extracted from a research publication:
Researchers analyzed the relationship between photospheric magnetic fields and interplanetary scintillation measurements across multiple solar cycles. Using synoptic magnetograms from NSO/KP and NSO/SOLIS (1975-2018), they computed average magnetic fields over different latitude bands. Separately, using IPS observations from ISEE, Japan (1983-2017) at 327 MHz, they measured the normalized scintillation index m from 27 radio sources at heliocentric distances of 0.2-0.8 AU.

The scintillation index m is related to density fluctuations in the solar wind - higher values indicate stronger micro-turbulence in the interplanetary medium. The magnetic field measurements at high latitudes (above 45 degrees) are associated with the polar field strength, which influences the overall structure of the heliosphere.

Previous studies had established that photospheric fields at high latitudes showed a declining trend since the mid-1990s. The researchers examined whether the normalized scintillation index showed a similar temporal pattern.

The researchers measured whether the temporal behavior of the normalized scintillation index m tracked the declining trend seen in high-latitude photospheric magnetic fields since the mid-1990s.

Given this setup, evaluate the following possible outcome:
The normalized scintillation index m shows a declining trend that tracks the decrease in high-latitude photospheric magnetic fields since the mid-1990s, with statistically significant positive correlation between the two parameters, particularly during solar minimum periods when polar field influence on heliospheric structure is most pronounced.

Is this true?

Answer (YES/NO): NO